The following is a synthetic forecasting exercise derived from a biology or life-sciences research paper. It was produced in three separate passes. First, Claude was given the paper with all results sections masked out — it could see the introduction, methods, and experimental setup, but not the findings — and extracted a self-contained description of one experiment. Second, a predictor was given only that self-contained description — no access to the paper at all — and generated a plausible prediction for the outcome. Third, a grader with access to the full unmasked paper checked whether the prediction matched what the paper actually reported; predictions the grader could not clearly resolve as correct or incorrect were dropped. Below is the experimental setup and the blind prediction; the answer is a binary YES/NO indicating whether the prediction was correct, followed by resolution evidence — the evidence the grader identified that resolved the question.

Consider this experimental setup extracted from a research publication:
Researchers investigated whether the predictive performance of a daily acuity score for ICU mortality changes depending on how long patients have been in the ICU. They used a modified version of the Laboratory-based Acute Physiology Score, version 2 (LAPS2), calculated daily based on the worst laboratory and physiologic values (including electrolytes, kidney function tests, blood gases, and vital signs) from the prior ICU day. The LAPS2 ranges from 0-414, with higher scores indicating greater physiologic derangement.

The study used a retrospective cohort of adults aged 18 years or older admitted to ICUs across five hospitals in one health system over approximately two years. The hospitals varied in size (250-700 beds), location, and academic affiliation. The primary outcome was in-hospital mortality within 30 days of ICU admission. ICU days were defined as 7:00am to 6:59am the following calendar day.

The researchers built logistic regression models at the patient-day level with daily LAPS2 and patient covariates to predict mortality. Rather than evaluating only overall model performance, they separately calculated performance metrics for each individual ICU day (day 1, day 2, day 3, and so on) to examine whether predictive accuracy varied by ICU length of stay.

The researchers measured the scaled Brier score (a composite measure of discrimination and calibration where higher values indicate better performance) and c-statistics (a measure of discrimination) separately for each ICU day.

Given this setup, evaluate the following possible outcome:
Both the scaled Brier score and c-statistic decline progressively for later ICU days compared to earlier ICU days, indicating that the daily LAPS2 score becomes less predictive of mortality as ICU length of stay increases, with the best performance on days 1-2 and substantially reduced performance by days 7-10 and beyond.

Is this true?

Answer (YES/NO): NO